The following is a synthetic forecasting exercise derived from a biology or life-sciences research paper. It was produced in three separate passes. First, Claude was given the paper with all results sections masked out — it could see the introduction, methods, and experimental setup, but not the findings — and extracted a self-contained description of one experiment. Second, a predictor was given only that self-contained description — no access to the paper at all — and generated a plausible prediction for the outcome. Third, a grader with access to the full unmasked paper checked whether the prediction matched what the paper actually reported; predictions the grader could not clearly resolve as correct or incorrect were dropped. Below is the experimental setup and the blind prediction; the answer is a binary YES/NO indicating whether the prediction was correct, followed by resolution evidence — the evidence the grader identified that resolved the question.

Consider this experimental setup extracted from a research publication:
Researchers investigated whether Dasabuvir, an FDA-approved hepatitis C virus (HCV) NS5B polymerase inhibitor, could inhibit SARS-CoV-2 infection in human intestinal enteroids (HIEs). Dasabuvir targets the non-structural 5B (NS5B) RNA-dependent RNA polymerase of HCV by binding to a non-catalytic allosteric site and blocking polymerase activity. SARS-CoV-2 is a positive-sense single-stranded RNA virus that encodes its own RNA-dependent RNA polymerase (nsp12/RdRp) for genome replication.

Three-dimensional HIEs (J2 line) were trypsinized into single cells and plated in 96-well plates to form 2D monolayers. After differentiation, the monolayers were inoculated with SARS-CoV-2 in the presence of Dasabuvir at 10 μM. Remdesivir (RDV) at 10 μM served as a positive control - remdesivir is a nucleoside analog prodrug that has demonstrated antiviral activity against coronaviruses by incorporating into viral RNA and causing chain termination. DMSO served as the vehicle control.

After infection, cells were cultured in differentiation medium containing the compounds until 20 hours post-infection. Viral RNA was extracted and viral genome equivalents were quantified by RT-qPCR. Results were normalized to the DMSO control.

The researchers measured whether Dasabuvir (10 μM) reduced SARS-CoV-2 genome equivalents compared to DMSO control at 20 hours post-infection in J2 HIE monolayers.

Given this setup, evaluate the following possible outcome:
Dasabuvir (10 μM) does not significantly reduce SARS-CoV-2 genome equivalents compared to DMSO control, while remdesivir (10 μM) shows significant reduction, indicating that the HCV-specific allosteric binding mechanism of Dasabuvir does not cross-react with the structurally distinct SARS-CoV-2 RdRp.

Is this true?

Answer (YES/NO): NO